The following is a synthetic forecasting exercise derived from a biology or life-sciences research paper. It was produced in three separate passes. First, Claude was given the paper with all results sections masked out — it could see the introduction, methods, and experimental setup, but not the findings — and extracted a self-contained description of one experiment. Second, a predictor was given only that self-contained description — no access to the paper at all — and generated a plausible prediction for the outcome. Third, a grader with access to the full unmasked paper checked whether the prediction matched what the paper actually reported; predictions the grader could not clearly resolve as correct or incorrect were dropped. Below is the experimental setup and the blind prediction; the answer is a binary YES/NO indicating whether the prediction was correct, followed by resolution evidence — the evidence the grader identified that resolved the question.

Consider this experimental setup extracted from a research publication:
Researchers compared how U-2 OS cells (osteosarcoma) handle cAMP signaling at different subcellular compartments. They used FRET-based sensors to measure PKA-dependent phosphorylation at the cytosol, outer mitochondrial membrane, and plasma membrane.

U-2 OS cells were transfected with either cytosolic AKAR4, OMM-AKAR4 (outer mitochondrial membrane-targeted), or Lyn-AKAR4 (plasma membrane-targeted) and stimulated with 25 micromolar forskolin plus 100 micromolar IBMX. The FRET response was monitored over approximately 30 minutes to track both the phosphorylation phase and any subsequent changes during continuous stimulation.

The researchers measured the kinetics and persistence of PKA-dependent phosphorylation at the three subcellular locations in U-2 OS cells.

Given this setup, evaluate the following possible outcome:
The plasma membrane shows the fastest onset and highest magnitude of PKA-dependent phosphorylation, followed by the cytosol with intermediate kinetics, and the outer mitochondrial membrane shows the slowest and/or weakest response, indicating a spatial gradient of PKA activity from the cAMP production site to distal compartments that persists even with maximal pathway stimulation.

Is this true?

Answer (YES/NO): NO